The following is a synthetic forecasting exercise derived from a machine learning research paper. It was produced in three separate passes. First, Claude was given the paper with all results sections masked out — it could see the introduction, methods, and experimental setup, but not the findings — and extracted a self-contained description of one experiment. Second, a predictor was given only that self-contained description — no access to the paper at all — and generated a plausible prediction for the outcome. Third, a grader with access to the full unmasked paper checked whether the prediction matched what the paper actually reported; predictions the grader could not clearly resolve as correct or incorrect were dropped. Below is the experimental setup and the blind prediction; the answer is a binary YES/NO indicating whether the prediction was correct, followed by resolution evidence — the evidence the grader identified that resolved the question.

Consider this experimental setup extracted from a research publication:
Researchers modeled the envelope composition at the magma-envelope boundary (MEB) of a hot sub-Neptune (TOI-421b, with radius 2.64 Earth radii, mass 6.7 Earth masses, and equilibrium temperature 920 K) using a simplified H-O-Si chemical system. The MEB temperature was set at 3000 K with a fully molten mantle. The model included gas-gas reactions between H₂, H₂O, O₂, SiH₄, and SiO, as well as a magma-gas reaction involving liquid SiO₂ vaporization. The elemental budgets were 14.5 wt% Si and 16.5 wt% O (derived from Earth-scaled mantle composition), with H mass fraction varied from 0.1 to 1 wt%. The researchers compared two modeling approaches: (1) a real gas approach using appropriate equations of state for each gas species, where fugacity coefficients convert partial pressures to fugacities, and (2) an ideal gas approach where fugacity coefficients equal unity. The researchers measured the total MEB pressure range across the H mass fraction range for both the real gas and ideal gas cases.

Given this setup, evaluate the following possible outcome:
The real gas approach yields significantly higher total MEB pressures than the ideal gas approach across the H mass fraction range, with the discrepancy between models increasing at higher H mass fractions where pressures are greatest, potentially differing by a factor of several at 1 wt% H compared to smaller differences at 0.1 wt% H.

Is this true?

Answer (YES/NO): NO